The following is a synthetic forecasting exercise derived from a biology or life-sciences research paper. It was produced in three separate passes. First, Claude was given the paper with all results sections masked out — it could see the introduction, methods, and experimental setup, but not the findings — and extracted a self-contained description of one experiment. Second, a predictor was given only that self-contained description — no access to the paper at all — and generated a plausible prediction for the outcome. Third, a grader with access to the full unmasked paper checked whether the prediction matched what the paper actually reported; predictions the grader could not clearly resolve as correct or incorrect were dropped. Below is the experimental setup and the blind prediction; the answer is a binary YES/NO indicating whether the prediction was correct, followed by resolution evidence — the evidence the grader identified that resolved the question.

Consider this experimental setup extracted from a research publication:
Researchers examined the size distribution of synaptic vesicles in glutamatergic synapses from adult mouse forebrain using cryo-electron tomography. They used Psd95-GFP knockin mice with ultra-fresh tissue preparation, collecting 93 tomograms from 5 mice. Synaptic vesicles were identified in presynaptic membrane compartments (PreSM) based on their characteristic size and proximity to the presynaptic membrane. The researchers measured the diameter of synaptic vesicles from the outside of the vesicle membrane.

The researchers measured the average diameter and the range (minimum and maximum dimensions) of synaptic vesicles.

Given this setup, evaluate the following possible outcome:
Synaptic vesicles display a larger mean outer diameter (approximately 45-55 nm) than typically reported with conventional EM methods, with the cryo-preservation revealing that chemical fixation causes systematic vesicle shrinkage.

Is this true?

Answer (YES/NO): NO